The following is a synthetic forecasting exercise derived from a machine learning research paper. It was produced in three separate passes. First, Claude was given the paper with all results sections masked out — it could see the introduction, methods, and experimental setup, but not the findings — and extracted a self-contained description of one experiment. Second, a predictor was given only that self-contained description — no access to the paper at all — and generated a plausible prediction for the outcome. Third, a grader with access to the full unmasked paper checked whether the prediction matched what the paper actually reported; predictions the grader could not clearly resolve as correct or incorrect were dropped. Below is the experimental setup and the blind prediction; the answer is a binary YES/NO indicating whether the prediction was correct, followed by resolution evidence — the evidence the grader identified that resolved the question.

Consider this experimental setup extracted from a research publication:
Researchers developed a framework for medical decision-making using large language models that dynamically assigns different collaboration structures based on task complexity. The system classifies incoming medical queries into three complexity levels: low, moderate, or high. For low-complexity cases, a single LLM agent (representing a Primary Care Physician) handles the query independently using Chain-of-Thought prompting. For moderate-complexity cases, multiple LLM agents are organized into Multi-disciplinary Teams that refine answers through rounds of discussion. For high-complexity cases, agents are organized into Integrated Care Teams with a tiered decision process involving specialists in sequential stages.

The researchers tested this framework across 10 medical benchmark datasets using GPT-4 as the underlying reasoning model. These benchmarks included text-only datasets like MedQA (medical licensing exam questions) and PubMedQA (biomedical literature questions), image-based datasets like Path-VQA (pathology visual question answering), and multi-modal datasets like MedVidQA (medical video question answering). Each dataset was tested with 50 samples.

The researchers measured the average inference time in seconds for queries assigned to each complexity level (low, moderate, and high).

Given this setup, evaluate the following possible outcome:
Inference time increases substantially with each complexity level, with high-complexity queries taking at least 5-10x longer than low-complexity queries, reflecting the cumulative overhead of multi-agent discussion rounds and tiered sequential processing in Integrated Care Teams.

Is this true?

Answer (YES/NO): YES